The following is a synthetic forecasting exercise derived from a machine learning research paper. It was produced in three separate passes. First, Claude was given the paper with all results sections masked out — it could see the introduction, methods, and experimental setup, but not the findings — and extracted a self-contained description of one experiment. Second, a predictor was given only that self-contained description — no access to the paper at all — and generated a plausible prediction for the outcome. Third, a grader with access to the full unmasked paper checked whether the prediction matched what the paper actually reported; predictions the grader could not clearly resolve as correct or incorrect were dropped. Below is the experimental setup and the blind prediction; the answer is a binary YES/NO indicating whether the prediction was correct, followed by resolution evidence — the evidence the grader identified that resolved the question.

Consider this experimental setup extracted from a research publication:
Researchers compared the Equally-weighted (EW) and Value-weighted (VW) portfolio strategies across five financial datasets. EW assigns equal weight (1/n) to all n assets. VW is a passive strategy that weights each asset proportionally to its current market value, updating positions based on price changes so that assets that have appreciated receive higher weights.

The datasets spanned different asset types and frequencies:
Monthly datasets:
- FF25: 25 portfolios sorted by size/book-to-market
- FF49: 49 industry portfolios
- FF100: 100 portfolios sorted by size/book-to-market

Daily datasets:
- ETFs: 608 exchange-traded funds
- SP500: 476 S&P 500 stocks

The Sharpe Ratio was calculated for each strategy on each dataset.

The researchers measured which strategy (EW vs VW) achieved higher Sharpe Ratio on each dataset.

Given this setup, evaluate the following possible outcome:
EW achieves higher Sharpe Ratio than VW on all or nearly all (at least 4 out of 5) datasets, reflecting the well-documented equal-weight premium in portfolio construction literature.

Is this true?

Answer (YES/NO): NO